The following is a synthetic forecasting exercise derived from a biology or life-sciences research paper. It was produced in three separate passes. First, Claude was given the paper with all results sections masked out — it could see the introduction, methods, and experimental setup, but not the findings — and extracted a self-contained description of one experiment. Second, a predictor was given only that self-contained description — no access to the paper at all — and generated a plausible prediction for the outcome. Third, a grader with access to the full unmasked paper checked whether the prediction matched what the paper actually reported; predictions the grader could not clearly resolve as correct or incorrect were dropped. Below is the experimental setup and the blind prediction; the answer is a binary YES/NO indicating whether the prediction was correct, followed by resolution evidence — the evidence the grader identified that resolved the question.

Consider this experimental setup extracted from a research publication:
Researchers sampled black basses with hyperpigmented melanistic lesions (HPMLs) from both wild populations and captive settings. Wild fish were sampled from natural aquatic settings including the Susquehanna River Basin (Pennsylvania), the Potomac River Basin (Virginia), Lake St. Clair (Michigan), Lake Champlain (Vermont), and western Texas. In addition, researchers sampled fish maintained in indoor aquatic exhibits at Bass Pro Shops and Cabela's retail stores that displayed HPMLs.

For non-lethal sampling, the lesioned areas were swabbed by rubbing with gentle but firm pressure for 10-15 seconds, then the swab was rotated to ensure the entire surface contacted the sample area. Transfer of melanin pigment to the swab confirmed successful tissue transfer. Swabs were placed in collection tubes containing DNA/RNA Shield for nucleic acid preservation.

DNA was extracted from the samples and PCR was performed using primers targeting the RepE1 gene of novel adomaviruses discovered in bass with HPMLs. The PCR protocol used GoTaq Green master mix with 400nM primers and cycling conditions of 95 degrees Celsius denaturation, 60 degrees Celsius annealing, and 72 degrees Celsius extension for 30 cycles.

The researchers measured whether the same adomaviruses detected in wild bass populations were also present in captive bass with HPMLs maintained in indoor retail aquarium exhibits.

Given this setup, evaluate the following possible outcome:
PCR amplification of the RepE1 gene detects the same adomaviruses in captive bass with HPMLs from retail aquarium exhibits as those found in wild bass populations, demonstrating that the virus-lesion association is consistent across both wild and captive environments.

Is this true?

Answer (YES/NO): YES